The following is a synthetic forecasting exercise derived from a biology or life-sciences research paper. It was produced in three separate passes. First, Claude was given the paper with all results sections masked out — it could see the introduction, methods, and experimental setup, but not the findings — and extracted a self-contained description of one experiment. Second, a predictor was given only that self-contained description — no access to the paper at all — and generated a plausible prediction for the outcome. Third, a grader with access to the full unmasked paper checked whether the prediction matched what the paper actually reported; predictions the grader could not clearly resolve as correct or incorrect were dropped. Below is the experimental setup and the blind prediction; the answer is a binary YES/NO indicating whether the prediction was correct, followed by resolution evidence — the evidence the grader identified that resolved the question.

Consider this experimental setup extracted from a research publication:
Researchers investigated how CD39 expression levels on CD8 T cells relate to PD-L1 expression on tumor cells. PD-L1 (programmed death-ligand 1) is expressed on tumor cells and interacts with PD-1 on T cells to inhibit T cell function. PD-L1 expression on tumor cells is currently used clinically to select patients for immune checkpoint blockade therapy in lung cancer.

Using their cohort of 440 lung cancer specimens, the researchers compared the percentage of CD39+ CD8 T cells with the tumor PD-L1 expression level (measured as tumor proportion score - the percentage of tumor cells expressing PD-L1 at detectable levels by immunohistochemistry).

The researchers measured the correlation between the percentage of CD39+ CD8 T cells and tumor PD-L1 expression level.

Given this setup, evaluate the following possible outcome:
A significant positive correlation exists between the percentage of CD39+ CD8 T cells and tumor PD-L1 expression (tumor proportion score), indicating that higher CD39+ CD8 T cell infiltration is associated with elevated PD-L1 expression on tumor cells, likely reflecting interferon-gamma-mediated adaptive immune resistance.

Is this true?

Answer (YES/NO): NO